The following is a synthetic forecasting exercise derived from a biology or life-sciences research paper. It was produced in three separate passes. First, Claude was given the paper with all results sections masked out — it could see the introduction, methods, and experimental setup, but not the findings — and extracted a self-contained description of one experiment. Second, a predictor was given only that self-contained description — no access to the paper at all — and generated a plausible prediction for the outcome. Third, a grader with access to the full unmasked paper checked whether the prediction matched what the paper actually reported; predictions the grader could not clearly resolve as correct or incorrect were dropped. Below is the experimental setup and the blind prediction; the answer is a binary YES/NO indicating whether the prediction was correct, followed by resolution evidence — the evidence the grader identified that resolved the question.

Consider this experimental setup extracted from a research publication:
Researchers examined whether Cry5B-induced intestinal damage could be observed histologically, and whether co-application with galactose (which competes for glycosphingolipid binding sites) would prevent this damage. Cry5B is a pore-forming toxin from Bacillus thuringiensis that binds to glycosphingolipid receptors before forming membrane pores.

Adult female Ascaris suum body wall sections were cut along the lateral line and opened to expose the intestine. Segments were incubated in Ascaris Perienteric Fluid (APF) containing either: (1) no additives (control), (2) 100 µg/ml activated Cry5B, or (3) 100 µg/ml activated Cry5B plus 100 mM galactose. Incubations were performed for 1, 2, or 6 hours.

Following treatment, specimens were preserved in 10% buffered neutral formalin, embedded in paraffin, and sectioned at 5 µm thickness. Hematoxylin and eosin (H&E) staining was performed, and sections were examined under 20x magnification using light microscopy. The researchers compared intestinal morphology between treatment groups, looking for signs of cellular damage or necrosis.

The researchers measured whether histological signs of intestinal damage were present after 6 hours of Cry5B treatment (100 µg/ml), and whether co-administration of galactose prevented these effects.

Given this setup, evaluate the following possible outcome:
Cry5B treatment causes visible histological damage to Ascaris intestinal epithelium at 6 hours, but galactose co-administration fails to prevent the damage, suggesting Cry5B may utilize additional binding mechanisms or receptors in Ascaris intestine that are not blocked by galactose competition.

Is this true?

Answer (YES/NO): NO